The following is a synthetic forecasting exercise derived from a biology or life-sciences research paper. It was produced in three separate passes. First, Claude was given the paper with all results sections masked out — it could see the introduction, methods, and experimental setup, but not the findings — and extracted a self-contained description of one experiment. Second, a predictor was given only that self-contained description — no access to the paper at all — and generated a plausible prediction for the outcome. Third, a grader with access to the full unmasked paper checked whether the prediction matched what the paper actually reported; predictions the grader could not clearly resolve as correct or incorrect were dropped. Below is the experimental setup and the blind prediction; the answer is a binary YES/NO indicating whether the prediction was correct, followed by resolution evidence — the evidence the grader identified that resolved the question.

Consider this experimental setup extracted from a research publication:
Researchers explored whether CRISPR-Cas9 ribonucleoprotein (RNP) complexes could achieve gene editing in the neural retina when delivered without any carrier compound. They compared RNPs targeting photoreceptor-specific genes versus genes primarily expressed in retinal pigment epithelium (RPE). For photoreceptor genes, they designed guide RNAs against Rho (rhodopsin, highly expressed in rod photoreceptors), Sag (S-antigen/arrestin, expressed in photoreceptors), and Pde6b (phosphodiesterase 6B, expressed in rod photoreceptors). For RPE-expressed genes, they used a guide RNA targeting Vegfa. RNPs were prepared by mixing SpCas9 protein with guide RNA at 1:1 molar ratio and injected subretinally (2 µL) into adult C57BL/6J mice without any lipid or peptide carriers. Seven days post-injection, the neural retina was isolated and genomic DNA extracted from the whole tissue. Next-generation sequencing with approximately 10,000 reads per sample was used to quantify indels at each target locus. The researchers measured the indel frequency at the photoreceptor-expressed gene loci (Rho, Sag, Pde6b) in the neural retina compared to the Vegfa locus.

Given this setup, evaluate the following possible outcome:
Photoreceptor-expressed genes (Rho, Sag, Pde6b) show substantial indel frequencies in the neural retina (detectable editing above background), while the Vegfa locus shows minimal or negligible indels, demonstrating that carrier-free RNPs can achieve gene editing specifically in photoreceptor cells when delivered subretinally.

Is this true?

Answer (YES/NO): YES